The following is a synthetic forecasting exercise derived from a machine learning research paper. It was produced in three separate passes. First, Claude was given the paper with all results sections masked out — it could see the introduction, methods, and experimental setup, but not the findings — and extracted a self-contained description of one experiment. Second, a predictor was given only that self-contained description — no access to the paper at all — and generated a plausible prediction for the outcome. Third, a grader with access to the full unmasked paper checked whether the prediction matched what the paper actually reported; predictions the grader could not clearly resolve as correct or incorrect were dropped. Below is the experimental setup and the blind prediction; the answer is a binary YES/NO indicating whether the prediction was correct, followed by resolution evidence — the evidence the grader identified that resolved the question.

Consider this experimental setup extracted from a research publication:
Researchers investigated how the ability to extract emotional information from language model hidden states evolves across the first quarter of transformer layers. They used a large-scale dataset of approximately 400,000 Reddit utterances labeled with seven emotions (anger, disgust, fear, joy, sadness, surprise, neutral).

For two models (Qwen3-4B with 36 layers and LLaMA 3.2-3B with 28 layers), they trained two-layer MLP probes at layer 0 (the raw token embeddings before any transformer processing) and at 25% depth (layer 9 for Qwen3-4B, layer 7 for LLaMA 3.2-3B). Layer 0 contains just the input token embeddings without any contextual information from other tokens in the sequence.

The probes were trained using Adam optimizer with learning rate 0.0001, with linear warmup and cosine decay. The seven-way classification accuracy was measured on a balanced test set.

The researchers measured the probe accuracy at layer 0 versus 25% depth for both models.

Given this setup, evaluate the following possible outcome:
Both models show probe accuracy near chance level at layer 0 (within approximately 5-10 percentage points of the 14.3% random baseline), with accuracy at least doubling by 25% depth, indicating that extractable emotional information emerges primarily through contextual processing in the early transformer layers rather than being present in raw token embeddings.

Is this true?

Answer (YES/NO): YES